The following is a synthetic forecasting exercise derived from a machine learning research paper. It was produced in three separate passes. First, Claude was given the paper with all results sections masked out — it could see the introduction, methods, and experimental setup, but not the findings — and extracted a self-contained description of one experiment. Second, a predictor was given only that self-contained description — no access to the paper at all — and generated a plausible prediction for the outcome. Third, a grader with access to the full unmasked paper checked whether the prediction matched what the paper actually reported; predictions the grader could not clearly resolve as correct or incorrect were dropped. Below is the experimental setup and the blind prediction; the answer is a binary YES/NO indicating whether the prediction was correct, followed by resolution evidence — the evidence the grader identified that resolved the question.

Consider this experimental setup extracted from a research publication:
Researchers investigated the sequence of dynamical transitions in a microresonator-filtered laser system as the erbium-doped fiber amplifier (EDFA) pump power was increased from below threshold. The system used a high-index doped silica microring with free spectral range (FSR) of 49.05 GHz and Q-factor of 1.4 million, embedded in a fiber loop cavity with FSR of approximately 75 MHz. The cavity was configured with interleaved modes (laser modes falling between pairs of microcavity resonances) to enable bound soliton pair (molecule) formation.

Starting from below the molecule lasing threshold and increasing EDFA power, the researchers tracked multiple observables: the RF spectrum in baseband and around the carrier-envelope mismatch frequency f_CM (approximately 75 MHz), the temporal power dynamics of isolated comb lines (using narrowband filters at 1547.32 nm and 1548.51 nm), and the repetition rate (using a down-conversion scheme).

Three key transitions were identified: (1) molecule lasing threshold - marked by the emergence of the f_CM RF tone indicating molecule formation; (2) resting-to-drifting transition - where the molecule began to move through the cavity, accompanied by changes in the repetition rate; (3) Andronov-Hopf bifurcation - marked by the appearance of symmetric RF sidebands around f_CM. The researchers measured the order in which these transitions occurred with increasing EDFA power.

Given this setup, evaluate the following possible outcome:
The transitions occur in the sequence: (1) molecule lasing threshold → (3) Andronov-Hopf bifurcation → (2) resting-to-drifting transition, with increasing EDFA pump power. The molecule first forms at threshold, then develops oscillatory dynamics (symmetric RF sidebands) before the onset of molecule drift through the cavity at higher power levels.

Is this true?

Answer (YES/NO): NO